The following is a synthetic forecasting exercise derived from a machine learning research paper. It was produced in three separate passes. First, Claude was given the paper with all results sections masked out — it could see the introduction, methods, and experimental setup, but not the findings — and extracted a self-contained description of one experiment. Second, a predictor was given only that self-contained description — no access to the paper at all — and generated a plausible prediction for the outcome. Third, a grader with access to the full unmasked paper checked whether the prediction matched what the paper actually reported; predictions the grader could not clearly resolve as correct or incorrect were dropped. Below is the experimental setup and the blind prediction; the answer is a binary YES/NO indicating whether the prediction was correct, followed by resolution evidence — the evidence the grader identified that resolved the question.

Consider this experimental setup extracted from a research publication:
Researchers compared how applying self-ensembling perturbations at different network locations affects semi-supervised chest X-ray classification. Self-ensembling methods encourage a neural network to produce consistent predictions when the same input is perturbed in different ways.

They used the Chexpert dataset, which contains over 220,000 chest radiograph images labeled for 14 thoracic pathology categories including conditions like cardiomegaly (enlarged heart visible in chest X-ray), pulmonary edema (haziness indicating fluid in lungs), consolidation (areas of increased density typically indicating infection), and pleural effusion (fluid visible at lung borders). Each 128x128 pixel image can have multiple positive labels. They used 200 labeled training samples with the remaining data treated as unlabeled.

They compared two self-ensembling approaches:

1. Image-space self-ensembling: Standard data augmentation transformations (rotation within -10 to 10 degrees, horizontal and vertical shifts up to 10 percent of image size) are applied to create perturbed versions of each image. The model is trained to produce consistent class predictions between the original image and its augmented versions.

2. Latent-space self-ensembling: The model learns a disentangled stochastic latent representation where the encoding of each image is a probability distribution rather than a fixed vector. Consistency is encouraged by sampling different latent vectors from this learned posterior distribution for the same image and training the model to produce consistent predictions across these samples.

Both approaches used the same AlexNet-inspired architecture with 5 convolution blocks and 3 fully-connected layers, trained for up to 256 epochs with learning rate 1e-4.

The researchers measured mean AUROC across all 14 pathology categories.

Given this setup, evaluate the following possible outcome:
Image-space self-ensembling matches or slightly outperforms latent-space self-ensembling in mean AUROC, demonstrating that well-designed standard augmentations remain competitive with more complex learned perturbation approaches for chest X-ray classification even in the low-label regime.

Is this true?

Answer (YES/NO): NO